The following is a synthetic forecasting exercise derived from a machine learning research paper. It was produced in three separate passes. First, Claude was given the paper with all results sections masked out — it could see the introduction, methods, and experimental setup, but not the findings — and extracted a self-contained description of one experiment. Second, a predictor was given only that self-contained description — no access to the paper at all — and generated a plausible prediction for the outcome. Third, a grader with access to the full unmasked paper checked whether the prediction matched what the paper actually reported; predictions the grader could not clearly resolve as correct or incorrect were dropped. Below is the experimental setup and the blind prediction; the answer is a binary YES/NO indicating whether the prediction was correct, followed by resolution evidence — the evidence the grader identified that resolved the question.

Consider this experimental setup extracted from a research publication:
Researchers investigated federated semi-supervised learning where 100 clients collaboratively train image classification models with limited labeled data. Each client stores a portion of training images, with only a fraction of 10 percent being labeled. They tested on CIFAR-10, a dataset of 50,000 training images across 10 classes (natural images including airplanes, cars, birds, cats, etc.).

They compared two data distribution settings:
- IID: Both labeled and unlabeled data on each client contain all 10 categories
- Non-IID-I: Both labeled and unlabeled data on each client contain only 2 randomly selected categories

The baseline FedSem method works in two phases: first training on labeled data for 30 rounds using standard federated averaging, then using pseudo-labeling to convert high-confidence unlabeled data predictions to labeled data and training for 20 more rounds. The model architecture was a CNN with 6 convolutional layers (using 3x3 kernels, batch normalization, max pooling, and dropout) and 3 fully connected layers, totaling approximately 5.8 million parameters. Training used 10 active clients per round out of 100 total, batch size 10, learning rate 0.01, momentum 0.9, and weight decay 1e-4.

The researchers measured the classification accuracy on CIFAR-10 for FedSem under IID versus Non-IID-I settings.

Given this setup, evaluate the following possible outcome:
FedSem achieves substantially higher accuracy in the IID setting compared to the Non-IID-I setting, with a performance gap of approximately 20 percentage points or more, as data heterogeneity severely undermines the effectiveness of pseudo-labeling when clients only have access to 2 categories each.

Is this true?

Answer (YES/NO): YES